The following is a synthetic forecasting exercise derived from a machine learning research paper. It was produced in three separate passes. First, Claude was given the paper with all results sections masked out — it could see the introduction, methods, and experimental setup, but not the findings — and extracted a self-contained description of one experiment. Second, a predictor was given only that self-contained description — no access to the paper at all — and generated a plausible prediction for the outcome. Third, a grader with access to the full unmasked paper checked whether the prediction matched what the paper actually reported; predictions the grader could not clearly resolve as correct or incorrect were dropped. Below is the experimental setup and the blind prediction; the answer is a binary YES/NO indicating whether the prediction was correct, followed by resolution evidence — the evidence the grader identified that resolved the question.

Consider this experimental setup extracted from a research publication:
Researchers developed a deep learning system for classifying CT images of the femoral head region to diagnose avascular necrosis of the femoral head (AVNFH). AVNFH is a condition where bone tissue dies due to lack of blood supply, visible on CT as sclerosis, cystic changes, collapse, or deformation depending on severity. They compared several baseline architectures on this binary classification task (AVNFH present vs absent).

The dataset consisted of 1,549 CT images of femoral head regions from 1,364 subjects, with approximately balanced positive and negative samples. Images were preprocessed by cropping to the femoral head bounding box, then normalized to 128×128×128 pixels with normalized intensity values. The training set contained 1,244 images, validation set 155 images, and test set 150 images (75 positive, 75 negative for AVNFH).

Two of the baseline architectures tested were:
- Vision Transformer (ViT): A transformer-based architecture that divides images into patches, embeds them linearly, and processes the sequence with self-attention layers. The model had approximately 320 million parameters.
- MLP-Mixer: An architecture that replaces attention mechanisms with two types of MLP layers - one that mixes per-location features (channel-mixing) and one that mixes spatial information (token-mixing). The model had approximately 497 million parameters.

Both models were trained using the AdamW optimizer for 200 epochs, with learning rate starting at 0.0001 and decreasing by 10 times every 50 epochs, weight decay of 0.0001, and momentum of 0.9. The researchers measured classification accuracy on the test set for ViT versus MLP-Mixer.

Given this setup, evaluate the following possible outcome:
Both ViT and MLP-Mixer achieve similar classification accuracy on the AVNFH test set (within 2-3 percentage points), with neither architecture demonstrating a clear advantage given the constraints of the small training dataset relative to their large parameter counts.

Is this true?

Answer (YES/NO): NO